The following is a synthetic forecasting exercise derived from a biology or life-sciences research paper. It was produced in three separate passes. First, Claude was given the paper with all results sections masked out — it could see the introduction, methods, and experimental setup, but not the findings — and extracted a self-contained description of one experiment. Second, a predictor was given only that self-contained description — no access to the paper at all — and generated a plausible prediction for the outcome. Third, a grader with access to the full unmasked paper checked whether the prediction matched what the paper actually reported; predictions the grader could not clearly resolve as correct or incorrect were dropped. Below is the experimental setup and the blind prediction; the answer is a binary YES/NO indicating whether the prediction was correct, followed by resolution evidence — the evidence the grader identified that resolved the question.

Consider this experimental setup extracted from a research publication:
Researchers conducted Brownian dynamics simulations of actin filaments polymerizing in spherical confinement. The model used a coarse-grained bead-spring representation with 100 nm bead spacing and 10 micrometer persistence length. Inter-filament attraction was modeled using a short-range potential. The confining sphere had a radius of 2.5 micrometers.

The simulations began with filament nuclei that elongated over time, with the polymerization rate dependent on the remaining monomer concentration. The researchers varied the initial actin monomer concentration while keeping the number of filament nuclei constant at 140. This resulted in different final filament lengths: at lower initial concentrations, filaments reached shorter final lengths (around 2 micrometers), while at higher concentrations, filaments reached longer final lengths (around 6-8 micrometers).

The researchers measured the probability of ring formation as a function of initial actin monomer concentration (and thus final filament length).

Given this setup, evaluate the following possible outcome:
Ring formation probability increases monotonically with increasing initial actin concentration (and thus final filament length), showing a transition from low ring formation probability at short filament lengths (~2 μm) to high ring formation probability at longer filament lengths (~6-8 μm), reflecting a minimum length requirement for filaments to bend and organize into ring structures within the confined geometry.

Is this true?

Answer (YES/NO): NO